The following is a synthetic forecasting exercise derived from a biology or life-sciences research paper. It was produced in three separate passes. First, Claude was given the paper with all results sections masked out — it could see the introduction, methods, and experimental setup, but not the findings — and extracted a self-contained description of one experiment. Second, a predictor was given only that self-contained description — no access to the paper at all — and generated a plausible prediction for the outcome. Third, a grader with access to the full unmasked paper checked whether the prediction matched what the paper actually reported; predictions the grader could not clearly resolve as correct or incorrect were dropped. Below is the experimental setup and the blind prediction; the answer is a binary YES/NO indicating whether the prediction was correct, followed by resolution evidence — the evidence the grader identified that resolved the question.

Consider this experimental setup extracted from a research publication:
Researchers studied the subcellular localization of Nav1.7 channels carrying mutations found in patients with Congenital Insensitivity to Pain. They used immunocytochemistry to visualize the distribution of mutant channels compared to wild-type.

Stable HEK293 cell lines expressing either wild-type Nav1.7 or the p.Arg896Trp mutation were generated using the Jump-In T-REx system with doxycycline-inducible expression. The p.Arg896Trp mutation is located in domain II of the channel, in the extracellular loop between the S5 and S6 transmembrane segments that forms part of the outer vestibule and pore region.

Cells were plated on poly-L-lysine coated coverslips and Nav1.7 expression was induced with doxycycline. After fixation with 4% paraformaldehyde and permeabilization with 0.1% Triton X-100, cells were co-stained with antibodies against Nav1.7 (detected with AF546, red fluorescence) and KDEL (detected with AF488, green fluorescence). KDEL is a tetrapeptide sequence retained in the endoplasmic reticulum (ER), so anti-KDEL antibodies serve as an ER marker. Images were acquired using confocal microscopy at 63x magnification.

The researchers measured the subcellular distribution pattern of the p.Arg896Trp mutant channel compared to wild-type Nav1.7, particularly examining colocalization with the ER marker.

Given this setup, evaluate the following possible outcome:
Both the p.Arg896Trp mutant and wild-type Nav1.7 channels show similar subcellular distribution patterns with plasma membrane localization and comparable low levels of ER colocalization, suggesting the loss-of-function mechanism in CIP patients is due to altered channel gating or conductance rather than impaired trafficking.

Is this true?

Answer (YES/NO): NO